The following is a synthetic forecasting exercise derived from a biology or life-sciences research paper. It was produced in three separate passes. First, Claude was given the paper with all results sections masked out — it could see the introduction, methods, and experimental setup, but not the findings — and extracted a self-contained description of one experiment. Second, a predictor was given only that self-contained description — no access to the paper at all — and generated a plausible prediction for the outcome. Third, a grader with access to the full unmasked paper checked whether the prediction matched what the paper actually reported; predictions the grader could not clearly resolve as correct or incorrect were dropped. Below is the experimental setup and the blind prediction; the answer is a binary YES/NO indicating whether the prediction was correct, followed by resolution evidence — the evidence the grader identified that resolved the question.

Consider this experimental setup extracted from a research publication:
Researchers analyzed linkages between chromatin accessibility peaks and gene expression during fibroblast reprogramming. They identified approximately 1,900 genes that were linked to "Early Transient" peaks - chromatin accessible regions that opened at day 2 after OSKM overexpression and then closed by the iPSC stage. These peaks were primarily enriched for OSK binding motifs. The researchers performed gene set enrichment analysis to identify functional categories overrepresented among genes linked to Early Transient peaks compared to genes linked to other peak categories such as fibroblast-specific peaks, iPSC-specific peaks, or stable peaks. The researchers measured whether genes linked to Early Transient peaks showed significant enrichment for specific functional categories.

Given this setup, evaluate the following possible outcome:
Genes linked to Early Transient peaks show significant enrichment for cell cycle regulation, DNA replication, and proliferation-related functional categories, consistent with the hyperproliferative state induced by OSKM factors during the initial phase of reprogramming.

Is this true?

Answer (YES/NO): NO